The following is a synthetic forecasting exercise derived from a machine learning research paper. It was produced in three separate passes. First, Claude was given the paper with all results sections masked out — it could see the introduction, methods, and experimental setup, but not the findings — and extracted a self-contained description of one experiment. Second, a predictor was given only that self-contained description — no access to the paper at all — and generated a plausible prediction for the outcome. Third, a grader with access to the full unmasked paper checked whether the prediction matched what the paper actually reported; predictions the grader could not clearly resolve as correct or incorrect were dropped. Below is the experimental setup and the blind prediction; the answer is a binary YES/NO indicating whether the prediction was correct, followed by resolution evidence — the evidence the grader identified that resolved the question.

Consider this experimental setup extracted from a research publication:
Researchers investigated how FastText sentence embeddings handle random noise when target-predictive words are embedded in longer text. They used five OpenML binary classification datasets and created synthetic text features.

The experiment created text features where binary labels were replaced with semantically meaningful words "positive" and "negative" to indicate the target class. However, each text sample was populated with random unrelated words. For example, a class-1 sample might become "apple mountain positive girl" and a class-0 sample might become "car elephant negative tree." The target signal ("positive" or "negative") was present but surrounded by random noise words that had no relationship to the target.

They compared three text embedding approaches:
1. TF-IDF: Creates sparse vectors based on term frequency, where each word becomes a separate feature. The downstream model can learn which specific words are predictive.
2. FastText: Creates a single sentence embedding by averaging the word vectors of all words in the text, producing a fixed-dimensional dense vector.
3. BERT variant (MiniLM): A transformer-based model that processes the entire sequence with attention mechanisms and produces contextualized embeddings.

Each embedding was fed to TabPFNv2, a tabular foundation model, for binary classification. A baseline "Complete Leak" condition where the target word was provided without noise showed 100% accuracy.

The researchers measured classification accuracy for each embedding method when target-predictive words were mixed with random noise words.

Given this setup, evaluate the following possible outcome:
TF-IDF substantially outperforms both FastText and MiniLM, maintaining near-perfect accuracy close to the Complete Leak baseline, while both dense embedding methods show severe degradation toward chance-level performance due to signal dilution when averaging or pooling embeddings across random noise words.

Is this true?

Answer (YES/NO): NO